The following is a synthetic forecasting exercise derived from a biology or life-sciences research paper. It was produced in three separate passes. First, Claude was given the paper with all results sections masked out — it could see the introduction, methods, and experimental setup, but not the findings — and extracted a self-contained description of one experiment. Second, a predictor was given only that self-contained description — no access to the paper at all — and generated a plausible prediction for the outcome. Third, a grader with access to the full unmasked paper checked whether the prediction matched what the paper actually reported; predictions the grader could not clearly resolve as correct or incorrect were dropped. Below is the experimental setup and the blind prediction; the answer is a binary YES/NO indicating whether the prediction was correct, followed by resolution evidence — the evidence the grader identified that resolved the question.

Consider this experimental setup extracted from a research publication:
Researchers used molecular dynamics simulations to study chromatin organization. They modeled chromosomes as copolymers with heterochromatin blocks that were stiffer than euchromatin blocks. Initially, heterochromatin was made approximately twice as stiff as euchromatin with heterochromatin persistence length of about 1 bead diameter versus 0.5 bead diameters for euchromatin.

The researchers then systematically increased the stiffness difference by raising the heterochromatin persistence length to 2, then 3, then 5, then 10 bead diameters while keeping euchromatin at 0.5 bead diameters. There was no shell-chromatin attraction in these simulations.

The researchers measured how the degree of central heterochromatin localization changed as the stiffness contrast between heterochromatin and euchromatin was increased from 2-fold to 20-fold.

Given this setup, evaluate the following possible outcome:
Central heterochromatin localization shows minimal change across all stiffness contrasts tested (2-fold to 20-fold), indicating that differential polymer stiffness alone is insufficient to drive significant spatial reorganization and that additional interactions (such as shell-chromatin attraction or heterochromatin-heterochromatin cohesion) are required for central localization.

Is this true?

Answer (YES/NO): NO